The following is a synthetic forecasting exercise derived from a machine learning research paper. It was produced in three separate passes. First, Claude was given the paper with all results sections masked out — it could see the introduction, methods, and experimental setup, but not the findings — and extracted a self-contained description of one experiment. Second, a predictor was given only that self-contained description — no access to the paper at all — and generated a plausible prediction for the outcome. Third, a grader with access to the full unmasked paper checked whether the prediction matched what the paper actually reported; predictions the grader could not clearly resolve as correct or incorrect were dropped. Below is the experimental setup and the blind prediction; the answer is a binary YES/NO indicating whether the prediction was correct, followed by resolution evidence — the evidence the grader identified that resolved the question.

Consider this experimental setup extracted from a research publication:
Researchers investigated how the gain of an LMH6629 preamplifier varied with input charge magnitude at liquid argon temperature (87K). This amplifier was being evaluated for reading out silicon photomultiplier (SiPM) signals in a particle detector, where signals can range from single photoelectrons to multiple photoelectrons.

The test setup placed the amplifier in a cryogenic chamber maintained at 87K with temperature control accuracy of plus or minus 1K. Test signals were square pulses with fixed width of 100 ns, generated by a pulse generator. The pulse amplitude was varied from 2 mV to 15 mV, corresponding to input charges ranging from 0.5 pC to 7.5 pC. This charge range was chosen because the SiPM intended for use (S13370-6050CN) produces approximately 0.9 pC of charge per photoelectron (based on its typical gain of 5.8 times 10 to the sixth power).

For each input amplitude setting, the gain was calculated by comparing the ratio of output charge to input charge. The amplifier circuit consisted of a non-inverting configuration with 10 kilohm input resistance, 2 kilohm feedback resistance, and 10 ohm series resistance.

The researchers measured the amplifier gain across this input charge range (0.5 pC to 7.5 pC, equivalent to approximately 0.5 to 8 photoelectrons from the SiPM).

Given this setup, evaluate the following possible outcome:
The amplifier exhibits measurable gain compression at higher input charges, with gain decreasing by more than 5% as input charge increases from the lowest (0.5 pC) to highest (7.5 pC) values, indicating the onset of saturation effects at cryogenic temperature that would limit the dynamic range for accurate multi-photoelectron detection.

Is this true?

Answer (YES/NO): NO